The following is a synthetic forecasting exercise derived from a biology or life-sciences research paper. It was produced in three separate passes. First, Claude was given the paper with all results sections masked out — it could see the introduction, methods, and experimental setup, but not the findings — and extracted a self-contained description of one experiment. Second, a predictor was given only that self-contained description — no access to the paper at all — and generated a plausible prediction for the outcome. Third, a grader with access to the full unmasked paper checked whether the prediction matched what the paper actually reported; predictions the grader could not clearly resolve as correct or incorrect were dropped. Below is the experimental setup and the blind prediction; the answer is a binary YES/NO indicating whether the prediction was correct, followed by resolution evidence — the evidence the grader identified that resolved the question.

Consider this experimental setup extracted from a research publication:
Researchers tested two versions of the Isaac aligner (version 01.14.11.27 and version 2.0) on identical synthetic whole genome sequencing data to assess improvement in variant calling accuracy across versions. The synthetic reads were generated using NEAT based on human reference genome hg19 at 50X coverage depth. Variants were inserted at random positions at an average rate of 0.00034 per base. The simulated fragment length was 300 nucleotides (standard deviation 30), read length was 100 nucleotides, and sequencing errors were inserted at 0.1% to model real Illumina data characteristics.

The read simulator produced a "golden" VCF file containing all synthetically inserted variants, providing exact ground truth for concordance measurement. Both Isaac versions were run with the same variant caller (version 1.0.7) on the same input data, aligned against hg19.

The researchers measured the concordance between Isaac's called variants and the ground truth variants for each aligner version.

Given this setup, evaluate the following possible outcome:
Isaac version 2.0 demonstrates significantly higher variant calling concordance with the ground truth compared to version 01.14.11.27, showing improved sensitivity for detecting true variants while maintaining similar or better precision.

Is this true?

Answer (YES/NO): YES